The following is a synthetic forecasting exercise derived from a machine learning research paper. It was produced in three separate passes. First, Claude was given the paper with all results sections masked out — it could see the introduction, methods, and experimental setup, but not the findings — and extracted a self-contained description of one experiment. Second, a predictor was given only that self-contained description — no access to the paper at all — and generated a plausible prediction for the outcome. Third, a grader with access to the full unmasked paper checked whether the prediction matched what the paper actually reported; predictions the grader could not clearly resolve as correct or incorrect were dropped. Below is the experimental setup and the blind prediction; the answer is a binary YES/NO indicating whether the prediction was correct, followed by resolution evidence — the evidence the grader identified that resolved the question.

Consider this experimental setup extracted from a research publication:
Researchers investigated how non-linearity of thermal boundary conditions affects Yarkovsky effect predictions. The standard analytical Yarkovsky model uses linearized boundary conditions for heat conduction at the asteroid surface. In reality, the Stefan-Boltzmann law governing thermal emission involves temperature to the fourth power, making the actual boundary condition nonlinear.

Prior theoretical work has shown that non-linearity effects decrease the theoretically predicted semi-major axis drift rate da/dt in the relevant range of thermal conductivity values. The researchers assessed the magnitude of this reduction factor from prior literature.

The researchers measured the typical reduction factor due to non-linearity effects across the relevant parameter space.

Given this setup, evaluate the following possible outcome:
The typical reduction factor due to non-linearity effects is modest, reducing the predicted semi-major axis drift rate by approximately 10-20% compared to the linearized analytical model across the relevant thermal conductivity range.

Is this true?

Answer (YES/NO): NO